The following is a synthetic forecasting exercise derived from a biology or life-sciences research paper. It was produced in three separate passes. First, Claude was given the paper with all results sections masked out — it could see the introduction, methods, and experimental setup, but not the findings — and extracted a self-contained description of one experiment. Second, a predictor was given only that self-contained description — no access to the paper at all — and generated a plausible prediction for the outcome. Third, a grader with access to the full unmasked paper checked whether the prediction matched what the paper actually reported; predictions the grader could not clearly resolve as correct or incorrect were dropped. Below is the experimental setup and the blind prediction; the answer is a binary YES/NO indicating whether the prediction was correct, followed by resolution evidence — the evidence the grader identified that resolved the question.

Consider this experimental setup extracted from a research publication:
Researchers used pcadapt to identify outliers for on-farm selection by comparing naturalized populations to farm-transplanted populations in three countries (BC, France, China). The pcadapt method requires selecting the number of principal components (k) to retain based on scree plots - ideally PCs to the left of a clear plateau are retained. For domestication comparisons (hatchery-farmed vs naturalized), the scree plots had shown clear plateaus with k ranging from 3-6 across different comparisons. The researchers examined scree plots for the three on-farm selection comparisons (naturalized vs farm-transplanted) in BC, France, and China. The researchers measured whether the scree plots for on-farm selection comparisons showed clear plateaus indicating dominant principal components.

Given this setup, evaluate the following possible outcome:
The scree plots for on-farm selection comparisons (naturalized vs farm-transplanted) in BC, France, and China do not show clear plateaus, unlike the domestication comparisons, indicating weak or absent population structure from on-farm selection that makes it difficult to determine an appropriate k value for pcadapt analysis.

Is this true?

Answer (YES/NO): YES